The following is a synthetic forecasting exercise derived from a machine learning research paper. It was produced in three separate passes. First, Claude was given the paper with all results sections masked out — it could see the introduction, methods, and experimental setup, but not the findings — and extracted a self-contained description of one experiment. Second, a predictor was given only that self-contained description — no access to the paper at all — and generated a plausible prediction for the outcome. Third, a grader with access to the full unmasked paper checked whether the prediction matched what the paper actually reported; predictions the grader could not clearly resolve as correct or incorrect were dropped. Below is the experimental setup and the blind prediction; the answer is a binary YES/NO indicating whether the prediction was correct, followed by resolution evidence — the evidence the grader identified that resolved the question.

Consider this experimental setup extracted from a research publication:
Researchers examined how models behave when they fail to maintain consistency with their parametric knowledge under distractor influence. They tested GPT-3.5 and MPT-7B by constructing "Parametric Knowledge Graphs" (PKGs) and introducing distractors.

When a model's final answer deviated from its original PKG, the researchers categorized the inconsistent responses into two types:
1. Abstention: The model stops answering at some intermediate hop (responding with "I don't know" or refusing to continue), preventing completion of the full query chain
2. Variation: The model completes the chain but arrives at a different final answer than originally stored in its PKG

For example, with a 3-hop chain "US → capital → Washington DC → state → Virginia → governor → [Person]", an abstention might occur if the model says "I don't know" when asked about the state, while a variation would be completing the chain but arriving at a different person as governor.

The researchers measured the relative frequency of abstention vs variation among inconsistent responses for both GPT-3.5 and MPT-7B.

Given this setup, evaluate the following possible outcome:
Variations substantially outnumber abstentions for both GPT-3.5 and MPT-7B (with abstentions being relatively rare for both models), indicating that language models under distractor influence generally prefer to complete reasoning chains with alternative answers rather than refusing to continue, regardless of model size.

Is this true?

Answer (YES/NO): NO